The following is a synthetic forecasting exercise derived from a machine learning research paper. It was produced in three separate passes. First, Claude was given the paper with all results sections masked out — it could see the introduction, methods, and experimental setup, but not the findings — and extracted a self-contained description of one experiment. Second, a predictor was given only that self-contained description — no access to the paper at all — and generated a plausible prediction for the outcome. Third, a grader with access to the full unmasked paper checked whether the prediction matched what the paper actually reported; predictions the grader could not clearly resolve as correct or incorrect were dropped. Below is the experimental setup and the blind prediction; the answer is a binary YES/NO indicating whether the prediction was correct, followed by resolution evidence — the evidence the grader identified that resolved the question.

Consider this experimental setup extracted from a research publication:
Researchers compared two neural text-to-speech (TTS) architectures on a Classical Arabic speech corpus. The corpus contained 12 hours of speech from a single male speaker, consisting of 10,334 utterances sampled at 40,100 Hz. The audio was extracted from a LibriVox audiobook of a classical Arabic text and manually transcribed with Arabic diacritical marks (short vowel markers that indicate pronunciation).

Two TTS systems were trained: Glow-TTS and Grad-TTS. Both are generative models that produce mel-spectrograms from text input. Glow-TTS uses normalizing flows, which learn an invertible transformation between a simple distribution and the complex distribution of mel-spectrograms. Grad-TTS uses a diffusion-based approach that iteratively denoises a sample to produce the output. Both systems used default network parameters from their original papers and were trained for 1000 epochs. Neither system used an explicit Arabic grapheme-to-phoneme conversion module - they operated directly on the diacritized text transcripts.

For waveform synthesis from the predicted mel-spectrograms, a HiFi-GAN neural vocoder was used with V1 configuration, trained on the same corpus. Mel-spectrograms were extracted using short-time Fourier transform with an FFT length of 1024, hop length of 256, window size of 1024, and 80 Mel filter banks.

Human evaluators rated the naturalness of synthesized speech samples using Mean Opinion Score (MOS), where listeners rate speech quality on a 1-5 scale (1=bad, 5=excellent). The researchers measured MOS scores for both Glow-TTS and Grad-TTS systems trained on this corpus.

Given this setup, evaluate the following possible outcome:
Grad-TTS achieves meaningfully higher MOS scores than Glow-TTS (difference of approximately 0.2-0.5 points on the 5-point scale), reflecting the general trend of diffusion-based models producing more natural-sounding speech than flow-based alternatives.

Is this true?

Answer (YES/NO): NO